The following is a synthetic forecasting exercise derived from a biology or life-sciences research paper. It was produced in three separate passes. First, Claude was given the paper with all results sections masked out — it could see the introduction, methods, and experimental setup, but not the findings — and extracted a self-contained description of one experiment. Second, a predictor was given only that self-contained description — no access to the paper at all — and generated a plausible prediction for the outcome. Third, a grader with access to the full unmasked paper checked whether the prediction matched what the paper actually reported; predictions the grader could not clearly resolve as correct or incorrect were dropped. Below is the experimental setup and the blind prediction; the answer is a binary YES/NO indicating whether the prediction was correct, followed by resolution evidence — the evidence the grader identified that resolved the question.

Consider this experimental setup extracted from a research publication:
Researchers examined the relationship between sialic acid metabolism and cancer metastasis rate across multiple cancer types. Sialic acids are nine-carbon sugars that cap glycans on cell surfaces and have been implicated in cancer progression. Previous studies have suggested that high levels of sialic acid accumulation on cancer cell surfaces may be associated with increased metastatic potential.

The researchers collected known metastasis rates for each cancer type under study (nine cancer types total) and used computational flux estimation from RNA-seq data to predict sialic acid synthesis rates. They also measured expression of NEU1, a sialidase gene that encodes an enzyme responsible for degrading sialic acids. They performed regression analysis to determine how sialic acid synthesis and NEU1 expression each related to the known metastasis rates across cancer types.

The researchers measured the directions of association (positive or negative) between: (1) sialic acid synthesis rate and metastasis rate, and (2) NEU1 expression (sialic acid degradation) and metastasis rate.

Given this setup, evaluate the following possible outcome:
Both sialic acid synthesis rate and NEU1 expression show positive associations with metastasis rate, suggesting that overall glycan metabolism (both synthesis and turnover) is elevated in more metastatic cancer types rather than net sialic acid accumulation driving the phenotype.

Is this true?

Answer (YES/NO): NO